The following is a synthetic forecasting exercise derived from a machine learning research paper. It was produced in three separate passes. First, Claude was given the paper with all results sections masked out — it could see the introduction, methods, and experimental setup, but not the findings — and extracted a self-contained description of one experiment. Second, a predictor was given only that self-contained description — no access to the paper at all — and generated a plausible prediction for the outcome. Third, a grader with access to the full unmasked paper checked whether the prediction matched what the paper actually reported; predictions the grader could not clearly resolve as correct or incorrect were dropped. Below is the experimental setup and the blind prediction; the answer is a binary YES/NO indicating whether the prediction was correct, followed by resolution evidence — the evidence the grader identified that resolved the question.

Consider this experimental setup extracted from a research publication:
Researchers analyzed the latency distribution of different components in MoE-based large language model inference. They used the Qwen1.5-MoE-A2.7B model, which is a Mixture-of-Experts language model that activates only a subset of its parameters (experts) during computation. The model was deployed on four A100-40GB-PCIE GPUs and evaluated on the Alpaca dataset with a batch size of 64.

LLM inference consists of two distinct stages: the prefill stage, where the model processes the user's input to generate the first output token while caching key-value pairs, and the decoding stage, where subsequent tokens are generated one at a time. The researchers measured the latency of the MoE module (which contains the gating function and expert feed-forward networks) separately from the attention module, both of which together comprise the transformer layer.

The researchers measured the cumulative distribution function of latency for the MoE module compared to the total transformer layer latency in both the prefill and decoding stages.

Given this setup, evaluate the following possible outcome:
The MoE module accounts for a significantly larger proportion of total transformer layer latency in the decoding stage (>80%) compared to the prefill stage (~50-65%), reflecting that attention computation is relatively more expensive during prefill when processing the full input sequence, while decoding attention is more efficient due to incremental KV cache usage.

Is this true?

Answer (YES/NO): NO